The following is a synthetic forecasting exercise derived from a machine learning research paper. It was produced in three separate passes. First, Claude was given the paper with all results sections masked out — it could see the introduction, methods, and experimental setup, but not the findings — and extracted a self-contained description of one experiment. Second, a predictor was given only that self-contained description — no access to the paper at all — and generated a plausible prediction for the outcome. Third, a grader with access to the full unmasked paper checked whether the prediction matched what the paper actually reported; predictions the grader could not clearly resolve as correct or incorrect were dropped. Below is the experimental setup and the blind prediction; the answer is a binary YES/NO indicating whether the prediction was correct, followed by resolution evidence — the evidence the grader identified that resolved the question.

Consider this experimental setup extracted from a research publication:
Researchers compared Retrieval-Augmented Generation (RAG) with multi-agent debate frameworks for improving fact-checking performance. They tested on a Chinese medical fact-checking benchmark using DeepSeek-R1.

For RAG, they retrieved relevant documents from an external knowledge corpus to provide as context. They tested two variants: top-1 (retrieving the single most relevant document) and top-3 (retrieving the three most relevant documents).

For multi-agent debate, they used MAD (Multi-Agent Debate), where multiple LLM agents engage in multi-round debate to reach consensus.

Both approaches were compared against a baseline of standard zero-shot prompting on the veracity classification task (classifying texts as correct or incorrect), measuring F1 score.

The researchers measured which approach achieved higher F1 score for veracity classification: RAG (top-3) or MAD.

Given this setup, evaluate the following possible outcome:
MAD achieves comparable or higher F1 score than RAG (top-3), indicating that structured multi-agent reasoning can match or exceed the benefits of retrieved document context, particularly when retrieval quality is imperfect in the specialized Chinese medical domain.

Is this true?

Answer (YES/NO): NO